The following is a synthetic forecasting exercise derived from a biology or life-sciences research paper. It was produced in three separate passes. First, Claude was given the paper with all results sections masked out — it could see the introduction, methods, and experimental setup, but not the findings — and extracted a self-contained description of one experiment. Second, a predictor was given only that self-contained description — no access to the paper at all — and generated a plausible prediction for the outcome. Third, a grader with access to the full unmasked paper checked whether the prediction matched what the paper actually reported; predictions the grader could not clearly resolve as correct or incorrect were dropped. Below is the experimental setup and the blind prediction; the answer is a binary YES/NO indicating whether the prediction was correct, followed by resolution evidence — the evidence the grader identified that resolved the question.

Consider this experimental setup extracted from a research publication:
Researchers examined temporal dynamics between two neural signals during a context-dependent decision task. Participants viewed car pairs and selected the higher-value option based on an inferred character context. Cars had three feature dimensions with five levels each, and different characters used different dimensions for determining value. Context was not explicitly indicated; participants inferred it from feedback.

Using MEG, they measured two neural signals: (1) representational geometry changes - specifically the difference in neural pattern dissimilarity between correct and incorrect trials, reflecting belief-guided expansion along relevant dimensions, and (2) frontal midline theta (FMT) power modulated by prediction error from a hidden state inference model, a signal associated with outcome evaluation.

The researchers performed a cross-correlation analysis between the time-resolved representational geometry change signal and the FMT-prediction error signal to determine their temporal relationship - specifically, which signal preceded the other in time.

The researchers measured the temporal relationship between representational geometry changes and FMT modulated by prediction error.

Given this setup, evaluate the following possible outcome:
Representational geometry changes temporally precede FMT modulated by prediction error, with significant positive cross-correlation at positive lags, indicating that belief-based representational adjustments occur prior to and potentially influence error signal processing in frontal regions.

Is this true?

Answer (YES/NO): NO